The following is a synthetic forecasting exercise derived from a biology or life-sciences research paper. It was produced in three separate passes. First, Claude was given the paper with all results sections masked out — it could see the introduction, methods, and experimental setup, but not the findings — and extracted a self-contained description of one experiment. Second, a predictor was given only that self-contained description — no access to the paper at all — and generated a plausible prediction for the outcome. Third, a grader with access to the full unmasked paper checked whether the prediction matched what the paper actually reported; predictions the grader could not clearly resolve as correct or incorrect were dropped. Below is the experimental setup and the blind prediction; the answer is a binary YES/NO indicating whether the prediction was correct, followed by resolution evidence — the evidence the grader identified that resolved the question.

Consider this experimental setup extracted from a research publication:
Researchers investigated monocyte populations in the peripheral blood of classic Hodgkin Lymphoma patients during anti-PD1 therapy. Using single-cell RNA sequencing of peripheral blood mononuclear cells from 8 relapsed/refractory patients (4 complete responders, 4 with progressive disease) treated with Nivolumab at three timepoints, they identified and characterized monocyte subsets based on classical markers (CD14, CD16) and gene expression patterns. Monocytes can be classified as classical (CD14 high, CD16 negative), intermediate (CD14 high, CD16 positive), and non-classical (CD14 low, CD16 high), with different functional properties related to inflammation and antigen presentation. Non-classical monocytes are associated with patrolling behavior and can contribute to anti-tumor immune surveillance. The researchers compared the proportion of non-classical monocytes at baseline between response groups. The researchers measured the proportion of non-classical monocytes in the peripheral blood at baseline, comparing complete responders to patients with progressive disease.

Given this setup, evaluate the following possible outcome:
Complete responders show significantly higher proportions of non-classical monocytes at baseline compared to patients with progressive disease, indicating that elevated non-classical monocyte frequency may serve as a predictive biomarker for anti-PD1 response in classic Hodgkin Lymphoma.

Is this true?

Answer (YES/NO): NO